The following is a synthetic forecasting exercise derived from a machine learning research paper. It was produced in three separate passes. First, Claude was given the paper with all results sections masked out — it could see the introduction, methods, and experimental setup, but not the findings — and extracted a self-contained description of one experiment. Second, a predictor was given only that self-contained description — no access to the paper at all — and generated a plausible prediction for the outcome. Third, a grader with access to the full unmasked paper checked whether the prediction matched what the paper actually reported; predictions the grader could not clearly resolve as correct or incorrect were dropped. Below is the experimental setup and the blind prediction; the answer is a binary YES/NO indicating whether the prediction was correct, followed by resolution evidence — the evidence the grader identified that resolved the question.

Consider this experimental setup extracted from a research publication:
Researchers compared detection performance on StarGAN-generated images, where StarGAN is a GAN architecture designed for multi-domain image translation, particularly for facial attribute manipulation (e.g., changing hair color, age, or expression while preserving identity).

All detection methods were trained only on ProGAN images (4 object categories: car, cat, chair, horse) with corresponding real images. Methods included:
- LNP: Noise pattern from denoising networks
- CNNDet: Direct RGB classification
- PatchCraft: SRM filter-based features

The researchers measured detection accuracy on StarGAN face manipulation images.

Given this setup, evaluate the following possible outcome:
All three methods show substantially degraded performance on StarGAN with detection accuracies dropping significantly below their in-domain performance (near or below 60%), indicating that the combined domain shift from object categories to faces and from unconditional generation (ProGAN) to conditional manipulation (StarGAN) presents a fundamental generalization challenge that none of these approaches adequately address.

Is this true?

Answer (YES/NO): NO